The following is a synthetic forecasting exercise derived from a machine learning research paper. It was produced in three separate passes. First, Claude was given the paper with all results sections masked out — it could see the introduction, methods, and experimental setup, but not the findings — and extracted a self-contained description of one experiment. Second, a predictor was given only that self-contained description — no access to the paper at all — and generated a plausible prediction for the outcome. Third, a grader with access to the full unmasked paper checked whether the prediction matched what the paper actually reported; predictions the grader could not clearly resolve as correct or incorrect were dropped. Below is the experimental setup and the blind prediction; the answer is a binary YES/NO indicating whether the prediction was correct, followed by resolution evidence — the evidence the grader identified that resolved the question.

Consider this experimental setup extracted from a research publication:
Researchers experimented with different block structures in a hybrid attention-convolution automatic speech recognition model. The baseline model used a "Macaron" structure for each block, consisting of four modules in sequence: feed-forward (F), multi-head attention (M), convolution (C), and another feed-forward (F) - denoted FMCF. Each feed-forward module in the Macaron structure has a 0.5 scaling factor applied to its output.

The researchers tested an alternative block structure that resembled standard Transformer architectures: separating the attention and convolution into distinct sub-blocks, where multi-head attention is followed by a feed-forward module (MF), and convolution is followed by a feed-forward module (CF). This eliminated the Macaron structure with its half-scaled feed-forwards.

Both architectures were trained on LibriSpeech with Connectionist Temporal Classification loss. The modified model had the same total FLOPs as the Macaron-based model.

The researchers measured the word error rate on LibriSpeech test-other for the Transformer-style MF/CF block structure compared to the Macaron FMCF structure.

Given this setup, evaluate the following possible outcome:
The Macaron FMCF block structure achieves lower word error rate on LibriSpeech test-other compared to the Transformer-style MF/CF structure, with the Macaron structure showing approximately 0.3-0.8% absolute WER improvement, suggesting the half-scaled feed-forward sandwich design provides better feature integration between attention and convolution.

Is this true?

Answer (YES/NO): NO